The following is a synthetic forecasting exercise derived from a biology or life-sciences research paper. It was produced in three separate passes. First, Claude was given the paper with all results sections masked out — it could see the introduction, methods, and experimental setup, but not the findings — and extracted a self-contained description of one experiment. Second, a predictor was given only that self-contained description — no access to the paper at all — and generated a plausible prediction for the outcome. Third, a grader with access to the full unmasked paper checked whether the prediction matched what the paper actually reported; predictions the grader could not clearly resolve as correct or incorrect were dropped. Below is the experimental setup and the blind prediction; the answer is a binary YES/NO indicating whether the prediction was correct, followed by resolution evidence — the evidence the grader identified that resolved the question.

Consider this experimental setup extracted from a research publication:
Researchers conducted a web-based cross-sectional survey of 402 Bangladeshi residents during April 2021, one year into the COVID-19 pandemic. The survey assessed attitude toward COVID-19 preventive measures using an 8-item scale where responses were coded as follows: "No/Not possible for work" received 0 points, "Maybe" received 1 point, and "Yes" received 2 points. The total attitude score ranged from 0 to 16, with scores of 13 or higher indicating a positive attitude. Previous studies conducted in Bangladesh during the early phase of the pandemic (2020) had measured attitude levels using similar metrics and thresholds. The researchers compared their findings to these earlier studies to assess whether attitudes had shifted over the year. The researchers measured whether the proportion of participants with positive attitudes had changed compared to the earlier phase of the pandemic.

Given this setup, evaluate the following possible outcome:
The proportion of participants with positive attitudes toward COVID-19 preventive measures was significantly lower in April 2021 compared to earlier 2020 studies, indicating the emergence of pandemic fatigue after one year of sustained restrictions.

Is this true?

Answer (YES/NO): YES